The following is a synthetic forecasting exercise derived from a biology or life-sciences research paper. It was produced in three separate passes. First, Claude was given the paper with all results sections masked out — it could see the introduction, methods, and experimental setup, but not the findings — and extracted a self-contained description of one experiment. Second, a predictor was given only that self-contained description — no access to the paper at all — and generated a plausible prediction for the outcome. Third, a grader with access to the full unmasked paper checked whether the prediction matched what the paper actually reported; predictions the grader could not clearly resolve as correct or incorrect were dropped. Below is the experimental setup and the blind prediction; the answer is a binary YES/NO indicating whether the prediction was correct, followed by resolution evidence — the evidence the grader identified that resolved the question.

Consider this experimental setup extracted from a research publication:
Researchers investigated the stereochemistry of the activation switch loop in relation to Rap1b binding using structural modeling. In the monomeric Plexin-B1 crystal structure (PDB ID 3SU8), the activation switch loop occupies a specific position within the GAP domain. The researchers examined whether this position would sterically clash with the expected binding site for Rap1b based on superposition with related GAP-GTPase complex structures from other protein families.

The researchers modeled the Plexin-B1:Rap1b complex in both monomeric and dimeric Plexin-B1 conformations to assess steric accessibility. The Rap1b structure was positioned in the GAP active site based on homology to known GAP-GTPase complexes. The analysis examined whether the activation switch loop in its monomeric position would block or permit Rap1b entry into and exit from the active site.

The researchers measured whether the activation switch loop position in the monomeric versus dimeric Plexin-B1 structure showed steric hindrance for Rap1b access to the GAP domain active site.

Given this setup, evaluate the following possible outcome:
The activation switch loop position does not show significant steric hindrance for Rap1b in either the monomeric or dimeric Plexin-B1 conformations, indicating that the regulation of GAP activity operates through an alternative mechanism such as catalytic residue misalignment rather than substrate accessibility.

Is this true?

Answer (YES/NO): NO